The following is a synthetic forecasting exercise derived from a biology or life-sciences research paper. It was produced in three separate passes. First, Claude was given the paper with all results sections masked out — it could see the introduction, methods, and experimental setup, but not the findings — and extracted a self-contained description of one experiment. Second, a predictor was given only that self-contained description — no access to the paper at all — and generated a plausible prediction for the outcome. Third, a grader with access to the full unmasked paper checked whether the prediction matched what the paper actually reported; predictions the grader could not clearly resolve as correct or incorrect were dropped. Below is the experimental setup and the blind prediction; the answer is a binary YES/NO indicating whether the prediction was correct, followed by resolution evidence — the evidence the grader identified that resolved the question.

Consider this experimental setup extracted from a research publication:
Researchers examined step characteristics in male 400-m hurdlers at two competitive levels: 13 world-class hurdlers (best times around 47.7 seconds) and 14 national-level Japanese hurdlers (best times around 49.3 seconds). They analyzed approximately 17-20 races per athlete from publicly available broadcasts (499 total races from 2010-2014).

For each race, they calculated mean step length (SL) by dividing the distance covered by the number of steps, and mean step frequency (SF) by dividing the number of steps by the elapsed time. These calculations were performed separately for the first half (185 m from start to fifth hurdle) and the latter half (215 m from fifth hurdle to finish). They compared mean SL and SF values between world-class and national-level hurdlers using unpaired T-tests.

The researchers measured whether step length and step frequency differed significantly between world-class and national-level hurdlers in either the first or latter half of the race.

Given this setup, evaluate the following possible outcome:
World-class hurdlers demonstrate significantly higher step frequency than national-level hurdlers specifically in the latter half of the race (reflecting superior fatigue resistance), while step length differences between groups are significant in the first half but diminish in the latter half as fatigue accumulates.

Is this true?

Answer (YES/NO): NO